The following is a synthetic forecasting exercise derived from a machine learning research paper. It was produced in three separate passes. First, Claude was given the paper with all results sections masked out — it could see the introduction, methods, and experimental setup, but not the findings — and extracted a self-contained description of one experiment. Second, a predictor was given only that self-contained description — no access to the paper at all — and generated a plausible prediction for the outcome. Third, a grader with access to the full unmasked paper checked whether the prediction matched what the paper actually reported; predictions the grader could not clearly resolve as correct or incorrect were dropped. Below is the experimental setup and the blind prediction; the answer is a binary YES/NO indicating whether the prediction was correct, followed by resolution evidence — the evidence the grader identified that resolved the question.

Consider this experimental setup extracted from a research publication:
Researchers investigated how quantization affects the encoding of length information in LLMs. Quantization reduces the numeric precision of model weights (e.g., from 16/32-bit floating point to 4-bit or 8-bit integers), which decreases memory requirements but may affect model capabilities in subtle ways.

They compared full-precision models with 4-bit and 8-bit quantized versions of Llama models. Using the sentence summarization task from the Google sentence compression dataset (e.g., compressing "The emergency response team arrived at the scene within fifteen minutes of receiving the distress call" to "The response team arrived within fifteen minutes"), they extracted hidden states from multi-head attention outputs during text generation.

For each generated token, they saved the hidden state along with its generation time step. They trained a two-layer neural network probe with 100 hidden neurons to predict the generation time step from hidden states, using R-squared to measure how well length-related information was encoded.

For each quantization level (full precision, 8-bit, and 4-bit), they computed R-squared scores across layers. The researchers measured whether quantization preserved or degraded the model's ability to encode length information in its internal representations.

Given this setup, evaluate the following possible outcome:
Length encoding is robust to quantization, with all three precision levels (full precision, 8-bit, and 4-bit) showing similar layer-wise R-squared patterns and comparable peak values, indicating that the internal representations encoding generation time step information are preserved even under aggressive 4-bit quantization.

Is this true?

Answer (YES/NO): YES